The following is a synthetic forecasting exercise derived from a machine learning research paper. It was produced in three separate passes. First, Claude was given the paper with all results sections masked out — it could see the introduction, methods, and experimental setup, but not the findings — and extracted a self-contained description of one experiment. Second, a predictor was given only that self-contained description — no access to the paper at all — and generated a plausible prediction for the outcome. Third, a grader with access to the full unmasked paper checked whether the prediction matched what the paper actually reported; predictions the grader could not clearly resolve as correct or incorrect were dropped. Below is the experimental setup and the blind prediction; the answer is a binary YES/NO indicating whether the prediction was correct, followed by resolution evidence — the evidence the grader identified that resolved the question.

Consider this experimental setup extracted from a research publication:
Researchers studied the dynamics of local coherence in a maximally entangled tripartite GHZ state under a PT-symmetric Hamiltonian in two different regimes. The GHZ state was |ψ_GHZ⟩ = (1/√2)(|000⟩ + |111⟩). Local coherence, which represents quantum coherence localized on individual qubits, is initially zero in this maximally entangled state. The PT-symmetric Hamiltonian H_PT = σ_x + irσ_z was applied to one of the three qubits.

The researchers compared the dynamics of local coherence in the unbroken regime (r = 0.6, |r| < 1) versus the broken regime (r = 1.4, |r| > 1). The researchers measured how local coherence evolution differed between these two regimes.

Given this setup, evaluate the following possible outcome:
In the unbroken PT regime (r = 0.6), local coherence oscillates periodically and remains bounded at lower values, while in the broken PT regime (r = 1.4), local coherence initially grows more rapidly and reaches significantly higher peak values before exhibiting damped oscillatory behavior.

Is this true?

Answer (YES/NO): NO